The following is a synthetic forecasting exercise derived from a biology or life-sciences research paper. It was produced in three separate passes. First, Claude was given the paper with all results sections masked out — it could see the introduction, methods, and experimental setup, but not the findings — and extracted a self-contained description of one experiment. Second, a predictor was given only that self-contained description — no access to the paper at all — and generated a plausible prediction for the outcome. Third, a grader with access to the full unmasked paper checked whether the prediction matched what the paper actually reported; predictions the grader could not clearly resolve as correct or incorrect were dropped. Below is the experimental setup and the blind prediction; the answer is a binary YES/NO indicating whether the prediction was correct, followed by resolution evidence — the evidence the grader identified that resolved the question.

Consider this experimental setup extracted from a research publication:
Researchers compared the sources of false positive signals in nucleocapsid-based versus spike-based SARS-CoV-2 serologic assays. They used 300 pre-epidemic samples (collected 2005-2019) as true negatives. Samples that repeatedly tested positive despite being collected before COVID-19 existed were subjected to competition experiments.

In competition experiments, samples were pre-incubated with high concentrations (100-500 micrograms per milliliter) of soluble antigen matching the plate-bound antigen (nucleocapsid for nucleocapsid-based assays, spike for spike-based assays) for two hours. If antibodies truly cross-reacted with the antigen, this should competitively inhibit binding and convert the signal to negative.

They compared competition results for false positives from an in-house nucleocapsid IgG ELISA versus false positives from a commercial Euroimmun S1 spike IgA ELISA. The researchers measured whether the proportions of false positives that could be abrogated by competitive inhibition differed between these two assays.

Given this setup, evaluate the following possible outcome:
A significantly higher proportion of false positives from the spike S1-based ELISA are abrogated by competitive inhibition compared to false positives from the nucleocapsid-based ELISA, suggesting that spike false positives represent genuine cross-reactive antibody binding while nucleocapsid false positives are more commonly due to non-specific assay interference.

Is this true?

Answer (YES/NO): NO